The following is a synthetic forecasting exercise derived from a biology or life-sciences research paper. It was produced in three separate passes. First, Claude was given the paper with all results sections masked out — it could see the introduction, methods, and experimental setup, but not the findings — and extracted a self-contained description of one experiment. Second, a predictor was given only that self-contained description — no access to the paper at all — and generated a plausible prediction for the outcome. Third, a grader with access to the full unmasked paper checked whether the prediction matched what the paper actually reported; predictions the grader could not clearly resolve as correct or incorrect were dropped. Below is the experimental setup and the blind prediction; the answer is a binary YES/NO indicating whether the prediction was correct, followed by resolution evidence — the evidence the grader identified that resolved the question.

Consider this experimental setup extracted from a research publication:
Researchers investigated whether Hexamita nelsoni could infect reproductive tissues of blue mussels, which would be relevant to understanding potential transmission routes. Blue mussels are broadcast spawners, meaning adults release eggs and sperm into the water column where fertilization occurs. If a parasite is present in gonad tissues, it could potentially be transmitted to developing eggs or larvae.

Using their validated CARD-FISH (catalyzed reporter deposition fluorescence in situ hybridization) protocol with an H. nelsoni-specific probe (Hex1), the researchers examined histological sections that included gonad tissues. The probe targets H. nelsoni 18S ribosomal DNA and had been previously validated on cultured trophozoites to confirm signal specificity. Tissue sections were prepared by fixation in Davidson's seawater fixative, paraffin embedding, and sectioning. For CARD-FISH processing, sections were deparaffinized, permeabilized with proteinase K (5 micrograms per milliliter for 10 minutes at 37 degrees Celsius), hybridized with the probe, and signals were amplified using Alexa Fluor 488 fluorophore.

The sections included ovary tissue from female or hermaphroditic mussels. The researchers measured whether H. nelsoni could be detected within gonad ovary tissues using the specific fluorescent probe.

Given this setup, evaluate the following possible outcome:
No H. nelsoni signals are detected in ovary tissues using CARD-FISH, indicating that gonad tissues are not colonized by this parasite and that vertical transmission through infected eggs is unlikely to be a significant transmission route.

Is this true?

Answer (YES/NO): NO